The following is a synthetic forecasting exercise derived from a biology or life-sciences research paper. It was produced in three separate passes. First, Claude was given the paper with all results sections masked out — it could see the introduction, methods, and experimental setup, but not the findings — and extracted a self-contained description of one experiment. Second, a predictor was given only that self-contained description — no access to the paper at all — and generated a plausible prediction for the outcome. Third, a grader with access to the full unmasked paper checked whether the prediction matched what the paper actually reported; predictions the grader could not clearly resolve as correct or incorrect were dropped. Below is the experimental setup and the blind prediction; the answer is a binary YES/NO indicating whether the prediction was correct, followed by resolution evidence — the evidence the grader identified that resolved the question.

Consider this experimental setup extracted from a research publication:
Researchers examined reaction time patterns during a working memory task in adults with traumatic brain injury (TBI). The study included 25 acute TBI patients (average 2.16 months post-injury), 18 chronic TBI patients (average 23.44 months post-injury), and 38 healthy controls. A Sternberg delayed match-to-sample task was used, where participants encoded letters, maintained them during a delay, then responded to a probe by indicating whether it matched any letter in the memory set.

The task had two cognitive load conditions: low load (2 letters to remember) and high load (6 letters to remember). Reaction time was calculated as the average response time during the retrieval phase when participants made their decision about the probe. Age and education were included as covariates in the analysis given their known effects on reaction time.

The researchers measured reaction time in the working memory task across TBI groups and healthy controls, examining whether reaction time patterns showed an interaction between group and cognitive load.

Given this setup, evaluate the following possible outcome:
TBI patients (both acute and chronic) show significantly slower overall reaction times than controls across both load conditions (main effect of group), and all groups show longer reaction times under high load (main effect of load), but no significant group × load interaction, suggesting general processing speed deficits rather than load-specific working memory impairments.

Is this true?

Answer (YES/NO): NO